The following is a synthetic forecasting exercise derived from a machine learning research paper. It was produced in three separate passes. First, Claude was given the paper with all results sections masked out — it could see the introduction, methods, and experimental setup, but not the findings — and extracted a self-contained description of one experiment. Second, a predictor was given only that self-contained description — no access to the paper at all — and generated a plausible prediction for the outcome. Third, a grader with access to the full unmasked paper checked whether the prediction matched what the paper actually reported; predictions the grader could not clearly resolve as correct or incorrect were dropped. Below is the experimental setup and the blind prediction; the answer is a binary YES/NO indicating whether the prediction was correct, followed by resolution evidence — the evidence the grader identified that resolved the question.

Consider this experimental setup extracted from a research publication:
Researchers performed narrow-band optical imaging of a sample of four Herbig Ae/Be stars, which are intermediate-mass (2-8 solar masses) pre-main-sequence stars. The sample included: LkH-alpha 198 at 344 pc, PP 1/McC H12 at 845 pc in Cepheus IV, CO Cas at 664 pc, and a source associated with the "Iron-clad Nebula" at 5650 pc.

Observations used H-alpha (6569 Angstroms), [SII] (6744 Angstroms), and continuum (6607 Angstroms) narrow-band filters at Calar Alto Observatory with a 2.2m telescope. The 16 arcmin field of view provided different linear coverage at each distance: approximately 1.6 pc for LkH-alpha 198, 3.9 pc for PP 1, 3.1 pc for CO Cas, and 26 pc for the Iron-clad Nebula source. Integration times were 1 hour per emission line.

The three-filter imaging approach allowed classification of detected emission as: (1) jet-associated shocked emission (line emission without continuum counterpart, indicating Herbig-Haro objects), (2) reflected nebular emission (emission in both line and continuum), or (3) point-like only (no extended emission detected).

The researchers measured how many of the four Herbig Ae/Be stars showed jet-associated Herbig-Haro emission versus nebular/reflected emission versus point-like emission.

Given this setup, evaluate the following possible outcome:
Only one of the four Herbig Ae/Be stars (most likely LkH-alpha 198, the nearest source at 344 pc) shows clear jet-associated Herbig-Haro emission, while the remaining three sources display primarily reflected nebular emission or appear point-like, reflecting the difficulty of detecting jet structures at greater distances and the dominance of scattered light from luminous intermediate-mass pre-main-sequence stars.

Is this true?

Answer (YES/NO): YES